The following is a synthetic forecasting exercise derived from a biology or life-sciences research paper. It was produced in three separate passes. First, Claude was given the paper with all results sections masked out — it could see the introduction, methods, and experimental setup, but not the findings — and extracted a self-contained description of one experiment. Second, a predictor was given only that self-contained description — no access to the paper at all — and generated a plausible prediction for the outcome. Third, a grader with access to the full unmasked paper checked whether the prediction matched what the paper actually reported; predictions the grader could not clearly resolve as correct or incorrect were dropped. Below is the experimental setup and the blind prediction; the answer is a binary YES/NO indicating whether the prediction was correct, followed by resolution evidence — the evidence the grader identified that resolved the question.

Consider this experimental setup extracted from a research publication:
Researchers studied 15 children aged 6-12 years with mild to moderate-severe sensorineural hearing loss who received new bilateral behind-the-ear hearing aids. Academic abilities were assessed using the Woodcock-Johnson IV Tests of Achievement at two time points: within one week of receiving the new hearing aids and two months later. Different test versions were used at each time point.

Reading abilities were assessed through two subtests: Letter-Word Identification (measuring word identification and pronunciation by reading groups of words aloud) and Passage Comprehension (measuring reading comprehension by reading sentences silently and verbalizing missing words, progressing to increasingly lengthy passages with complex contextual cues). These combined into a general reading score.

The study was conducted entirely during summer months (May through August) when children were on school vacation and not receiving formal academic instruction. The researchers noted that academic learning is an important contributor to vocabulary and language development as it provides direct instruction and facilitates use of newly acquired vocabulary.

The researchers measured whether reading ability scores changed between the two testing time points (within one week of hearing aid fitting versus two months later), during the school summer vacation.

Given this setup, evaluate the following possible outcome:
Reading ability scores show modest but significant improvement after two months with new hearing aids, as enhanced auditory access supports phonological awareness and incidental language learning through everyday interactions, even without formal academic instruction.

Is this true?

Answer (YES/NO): NO